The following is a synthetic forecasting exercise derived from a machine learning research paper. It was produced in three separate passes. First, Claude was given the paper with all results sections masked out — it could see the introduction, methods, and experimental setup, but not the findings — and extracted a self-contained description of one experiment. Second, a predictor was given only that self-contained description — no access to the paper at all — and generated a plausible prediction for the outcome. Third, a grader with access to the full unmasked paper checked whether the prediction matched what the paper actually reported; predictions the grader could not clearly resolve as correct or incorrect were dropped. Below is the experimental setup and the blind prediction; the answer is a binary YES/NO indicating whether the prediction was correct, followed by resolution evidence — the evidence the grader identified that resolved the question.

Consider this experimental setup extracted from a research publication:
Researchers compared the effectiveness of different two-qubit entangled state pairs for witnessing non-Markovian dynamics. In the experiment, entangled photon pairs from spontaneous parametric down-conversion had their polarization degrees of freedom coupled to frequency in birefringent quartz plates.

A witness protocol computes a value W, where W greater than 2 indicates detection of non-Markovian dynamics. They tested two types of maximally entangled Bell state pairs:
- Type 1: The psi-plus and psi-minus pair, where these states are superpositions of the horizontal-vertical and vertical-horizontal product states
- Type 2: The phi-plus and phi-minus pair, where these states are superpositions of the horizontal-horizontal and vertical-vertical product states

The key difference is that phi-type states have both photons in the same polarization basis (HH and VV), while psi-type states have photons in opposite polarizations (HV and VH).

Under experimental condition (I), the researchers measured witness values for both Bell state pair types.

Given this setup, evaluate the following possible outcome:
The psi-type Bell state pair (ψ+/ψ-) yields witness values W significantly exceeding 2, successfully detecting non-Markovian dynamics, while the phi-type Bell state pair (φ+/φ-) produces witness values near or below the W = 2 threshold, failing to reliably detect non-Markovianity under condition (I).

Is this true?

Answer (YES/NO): NO